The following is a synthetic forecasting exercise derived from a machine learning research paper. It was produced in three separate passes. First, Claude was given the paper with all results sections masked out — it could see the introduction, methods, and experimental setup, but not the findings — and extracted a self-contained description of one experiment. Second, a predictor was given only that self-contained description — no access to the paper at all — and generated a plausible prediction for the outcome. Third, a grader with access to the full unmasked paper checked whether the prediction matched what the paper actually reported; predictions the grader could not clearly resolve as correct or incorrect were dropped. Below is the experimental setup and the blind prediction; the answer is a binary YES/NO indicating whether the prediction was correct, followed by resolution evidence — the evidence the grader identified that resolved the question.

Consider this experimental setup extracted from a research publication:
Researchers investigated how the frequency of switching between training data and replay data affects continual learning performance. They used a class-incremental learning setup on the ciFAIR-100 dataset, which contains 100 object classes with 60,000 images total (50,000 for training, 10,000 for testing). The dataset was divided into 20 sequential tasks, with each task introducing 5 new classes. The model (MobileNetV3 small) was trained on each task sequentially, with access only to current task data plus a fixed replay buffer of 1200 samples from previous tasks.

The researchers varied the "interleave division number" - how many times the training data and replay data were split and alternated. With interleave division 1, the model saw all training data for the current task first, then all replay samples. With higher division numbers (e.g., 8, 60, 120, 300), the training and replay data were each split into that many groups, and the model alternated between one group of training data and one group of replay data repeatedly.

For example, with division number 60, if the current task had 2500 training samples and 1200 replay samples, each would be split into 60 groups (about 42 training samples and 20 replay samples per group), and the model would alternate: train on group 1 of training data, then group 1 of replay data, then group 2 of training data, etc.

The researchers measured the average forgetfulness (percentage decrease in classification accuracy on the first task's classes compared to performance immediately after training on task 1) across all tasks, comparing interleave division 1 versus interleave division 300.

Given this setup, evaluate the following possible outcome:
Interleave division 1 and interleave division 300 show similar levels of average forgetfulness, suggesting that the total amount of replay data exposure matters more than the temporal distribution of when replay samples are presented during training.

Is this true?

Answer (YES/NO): NO